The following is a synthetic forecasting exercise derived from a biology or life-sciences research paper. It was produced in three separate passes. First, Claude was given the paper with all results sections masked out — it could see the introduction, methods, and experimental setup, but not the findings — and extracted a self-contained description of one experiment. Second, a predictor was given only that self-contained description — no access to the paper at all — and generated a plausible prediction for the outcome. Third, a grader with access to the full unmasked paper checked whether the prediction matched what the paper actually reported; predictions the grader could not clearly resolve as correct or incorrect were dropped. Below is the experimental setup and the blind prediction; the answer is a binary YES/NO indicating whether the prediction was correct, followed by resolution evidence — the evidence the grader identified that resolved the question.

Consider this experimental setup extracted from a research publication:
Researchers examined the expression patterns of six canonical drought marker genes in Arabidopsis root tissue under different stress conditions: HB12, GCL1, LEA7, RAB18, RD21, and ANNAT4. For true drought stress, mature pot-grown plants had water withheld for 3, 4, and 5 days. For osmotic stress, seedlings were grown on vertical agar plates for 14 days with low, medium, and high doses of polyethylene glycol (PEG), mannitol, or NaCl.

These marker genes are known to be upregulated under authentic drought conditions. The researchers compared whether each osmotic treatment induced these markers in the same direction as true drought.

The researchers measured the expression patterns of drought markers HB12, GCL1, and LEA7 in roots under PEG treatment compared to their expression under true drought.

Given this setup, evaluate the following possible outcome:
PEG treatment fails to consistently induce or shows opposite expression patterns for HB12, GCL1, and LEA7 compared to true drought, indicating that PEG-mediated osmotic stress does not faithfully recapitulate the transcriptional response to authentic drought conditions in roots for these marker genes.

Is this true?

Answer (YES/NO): YES